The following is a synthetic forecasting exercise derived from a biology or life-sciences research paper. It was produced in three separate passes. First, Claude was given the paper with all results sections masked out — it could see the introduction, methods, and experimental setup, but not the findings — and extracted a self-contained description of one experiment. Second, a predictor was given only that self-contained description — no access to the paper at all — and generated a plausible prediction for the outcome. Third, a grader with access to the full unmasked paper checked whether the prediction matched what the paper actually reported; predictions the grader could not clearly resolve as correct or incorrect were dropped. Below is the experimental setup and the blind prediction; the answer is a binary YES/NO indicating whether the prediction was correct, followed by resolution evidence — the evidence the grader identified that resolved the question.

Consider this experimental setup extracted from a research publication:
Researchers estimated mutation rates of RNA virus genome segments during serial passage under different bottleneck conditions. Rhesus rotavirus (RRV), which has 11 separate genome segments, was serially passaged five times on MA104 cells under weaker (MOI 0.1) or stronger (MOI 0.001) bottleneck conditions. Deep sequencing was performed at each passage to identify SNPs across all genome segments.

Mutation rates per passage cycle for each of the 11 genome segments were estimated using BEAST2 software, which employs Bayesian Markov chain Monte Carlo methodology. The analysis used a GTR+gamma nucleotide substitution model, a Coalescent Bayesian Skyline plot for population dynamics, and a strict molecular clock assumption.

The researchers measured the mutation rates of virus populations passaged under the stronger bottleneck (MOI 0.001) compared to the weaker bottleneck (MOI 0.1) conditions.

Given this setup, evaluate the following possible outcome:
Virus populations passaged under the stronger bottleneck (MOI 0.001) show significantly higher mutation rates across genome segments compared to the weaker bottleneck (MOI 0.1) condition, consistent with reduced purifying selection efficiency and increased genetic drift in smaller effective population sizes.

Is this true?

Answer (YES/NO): NO